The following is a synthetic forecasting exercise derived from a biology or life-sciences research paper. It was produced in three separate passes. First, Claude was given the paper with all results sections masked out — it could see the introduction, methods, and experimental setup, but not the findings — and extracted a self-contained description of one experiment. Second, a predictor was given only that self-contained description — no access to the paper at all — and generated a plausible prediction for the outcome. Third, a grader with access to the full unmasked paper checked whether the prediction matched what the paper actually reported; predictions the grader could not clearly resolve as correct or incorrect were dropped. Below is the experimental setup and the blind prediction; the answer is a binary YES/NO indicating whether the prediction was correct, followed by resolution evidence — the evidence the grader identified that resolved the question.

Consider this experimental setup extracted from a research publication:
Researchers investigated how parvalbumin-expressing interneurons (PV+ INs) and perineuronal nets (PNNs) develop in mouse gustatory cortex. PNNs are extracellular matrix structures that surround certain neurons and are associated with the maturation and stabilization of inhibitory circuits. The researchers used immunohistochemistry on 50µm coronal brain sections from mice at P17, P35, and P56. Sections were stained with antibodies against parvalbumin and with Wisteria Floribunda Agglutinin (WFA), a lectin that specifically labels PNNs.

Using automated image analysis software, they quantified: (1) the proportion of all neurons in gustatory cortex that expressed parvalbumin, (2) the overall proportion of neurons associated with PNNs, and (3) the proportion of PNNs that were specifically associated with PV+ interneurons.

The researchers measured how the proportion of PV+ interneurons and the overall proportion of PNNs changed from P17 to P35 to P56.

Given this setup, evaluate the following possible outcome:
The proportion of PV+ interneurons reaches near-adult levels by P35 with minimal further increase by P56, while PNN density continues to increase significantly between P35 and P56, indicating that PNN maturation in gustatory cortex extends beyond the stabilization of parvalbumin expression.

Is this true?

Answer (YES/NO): NO